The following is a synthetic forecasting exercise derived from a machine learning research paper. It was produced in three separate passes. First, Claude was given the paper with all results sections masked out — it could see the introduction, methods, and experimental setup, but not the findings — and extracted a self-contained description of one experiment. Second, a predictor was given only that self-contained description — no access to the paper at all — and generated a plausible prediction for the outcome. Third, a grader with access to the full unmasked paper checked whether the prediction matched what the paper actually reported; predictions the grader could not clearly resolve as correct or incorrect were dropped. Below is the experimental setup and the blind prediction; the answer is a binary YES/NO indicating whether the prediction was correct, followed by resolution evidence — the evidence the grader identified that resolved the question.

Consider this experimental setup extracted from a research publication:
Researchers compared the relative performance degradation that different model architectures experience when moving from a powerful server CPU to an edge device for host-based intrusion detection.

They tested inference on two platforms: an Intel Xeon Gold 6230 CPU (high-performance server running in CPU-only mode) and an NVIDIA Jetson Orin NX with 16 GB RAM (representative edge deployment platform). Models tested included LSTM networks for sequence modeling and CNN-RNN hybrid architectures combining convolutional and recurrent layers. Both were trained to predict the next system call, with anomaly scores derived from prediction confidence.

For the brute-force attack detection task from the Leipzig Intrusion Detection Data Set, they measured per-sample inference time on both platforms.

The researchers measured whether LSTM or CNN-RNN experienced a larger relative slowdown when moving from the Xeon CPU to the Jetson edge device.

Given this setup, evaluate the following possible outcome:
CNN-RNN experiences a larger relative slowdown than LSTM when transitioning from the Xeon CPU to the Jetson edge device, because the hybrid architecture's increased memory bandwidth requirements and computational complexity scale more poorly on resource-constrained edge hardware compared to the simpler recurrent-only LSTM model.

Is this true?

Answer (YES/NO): NO